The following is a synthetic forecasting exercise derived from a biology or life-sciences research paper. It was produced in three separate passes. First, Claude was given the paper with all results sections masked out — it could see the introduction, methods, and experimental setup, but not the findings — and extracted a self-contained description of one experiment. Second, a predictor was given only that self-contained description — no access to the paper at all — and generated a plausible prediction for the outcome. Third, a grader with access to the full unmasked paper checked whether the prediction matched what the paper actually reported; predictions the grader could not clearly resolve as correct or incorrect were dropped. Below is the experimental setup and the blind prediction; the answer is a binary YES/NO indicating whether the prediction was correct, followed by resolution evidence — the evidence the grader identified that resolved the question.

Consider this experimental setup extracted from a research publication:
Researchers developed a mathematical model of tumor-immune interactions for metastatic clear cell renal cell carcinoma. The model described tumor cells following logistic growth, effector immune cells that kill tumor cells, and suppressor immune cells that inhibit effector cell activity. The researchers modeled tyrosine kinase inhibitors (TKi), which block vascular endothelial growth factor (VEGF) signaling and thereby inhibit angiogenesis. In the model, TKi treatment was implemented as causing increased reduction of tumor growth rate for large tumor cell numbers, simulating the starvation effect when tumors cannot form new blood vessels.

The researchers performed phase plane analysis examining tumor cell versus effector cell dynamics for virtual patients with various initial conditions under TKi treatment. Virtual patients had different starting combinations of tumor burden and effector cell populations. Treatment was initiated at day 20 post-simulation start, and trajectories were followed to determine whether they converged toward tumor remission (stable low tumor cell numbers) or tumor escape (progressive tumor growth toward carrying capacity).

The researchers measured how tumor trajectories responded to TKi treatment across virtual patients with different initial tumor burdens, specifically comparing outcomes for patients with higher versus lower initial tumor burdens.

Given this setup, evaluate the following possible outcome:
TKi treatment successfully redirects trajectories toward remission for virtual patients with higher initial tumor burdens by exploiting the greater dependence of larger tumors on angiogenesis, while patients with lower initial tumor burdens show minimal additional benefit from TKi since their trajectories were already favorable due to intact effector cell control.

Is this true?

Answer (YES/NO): NO